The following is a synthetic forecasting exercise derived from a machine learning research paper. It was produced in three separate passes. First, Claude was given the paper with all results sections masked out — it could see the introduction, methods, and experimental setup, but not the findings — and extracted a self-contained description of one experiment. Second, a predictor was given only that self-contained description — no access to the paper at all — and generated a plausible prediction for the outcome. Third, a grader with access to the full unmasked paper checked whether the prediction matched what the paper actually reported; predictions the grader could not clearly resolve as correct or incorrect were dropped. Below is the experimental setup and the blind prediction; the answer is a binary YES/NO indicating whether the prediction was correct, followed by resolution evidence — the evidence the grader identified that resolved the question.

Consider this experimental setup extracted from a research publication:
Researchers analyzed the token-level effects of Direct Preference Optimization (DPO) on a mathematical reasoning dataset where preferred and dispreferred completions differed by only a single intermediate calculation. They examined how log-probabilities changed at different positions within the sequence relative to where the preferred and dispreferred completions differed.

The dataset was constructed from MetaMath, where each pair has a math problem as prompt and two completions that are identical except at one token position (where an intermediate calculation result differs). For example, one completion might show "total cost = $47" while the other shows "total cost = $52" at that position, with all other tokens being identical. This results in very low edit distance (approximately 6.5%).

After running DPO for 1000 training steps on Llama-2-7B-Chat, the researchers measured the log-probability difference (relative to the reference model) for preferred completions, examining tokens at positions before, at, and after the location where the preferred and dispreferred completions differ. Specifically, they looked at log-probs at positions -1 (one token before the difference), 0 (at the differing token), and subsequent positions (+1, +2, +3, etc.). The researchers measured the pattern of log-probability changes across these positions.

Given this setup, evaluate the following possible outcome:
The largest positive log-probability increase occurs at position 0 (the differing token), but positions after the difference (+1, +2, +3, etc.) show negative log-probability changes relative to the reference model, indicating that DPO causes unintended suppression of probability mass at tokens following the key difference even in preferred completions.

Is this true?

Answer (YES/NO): YES